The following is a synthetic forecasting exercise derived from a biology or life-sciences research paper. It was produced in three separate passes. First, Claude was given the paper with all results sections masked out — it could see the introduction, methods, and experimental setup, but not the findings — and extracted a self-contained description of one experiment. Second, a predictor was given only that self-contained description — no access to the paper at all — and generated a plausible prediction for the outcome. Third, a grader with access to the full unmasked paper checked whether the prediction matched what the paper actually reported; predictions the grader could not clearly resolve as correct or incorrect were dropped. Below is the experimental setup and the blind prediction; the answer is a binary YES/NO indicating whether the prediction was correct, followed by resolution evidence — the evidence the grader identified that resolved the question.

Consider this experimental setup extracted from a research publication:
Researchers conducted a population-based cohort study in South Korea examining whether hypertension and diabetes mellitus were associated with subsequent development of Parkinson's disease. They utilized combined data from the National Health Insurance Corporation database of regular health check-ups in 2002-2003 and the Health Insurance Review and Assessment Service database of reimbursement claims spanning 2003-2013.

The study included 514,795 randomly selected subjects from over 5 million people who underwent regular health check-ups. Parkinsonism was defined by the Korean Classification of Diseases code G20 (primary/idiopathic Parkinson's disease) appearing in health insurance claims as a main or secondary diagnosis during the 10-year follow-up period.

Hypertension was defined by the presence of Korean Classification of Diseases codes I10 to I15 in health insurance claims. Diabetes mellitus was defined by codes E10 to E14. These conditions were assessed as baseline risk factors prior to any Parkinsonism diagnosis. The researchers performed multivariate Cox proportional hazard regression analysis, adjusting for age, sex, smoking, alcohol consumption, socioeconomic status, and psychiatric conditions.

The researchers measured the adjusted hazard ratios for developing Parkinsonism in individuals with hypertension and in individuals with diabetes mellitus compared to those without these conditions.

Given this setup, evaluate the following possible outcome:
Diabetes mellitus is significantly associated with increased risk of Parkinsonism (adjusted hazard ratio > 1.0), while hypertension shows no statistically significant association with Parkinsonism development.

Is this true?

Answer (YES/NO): NO